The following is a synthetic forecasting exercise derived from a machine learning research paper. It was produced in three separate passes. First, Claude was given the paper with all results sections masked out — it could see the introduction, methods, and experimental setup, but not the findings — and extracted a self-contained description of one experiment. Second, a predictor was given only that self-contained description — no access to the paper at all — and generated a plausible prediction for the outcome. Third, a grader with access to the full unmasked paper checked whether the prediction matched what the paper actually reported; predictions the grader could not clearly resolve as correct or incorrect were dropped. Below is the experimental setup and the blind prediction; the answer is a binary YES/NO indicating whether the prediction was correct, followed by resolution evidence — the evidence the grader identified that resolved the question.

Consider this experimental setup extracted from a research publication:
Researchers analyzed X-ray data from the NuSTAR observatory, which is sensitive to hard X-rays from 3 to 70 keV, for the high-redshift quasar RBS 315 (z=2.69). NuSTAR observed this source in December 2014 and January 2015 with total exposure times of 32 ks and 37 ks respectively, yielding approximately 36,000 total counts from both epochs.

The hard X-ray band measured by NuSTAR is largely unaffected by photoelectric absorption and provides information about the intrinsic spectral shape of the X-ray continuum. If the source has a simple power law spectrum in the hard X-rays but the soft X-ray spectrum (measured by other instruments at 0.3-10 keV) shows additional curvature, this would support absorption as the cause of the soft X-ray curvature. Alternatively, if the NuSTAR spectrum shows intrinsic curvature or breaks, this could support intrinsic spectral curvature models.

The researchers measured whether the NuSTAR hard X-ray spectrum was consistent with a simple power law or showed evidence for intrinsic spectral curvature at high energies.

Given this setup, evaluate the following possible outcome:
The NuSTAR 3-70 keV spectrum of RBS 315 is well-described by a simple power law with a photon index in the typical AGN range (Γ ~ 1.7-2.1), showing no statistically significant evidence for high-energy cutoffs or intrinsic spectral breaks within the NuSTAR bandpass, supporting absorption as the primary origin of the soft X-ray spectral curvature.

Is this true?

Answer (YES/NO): NO